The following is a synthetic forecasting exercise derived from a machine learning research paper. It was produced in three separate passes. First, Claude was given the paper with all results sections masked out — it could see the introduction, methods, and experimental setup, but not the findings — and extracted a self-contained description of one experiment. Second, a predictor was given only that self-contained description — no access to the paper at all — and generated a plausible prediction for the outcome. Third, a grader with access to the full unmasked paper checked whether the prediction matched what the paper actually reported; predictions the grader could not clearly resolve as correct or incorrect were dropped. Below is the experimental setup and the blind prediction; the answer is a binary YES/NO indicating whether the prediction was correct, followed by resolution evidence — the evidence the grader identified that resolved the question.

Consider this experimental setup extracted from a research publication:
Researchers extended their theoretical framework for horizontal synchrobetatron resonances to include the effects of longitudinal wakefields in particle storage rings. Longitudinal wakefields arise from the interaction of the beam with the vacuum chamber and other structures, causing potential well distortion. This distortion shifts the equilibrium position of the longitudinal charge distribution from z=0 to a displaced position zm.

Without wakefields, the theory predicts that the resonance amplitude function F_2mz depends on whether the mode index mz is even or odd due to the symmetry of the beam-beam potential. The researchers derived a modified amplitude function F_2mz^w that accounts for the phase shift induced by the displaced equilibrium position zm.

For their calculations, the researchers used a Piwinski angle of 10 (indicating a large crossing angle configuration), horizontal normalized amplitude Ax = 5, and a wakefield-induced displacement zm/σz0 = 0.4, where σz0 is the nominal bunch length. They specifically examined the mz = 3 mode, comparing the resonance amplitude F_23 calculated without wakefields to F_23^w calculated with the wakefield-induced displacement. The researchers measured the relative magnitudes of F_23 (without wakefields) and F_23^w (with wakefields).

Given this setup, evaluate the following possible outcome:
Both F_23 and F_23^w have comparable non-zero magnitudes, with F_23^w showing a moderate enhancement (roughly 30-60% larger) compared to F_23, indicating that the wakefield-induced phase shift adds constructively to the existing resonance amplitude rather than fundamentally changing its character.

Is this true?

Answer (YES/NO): NO